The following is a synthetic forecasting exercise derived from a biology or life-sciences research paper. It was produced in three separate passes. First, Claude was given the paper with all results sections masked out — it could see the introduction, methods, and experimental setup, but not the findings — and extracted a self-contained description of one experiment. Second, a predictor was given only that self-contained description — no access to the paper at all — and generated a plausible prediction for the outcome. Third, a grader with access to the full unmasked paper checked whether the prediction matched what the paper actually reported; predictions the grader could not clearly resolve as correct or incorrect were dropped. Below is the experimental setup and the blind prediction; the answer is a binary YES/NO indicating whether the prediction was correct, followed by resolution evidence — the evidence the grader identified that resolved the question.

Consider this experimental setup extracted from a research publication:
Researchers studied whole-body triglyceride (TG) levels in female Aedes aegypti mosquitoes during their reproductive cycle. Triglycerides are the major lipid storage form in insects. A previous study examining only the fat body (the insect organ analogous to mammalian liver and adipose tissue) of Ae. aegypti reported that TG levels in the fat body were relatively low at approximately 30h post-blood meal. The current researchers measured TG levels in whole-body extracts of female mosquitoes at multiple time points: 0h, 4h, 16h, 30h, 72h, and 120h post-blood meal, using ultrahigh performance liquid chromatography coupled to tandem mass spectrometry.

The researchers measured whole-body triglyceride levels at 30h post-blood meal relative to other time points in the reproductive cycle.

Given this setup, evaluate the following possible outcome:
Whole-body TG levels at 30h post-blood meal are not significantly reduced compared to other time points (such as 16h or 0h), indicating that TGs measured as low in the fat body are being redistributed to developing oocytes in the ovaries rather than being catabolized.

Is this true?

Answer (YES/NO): YES